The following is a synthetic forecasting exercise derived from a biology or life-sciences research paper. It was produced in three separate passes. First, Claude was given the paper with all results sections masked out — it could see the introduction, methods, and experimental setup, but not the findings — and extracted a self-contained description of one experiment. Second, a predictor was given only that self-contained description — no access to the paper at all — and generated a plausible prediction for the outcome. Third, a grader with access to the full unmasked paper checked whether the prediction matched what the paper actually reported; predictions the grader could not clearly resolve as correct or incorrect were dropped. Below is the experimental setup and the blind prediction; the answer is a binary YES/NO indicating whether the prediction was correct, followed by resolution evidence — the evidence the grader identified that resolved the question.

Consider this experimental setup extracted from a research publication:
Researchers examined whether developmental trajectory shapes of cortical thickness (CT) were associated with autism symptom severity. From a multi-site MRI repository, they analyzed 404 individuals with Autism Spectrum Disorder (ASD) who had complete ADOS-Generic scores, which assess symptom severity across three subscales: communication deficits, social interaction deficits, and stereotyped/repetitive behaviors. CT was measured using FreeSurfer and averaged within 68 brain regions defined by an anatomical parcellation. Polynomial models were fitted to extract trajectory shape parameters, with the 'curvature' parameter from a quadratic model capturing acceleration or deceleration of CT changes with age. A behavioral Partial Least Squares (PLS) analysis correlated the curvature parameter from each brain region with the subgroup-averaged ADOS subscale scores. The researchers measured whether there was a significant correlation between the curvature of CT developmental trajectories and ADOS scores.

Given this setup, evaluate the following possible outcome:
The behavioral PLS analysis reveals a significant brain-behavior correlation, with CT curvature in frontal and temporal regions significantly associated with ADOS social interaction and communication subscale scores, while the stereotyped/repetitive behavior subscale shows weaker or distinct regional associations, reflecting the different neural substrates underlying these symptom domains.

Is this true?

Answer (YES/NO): NO